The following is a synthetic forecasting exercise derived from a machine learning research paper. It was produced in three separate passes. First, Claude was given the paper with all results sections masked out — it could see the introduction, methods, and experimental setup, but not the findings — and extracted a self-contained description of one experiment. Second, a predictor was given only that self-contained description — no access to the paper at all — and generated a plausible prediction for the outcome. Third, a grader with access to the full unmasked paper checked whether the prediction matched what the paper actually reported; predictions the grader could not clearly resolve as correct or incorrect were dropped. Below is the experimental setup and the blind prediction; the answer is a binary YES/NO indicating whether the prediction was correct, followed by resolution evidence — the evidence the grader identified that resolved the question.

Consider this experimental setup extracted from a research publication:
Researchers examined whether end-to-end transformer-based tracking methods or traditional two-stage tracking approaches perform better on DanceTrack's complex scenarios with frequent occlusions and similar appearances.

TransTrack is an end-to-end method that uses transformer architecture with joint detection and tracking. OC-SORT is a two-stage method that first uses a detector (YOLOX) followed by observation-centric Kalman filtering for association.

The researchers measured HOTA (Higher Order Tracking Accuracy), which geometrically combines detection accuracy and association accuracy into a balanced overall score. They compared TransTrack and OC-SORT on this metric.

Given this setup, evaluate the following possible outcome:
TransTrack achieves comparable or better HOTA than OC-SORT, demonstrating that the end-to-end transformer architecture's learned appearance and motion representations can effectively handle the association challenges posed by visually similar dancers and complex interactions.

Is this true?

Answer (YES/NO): NO